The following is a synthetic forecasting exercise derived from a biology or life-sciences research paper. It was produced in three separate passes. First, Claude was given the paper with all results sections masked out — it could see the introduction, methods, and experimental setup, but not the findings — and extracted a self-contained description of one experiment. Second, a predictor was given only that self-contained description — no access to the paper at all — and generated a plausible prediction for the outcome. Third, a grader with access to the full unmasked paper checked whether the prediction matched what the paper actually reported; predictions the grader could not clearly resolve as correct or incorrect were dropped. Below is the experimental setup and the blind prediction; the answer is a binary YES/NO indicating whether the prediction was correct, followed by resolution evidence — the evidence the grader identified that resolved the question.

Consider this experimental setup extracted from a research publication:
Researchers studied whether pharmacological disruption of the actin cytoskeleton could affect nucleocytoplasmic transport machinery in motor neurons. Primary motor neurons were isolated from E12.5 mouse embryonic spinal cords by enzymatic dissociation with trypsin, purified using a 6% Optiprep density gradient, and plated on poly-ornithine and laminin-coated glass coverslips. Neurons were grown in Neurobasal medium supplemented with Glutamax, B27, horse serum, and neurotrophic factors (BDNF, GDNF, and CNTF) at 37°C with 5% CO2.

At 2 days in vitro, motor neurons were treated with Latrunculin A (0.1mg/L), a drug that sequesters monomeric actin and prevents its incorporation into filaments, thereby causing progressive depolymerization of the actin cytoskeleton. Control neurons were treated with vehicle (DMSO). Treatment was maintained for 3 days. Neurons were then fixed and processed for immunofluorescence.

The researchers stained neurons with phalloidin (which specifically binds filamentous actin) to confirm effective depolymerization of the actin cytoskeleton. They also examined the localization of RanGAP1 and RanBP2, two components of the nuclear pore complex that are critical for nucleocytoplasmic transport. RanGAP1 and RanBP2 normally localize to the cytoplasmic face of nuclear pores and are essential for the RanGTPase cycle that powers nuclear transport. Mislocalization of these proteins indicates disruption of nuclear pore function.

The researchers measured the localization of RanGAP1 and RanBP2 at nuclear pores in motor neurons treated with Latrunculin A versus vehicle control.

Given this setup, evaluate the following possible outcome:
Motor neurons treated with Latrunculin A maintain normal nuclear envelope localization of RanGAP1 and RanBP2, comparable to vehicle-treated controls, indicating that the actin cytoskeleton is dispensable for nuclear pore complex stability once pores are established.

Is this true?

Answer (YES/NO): NO